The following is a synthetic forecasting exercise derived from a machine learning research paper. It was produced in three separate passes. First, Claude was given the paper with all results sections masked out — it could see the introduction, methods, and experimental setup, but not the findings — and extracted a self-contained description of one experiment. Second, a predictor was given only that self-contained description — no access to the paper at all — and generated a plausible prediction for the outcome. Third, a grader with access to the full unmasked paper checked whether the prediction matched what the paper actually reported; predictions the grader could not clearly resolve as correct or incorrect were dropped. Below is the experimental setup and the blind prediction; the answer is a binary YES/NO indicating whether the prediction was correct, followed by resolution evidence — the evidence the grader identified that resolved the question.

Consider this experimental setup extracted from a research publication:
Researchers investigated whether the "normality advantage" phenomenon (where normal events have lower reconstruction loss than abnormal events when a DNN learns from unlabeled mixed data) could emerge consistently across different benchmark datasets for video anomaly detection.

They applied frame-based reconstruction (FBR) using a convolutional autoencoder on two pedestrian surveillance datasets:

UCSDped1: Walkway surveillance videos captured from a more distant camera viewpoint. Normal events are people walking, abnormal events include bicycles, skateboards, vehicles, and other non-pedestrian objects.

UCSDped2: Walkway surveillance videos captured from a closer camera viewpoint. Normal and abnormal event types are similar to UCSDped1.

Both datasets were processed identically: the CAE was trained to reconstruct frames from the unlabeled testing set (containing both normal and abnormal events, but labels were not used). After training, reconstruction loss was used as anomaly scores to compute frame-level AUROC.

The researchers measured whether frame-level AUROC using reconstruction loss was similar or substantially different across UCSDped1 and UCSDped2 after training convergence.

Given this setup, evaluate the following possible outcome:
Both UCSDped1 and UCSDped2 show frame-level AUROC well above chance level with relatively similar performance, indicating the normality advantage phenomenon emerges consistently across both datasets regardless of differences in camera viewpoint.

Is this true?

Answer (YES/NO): NO